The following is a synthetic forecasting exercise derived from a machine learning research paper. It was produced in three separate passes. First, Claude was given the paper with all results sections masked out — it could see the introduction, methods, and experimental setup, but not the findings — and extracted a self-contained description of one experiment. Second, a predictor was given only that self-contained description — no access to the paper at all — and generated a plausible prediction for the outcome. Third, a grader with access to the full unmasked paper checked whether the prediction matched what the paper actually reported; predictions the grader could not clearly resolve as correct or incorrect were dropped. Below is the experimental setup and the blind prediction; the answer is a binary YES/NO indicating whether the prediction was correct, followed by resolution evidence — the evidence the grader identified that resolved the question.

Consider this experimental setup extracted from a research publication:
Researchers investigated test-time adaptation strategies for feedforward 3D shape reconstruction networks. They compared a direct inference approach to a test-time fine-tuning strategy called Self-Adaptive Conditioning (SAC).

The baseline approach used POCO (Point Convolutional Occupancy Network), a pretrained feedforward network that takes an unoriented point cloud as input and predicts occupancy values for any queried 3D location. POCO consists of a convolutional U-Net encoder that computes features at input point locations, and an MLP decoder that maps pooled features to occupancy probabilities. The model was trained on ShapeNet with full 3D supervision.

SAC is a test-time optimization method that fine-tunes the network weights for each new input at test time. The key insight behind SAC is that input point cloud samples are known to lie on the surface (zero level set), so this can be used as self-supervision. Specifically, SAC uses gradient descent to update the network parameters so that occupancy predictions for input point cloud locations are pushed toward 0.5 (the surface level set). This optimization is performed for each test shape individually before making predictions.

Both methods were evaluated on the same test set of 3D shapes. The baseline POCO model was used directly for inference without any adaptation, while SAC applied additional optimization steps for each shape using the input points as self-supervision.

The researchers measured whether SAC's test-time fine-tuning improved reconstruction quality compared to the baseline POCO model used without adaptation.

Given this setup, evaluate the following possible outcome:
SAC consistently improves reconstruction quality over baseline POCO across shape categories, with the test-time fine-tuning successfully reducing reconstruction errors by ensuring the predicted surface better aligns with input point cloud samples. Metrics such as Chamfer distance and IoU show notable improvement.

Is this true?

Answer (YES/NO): NO